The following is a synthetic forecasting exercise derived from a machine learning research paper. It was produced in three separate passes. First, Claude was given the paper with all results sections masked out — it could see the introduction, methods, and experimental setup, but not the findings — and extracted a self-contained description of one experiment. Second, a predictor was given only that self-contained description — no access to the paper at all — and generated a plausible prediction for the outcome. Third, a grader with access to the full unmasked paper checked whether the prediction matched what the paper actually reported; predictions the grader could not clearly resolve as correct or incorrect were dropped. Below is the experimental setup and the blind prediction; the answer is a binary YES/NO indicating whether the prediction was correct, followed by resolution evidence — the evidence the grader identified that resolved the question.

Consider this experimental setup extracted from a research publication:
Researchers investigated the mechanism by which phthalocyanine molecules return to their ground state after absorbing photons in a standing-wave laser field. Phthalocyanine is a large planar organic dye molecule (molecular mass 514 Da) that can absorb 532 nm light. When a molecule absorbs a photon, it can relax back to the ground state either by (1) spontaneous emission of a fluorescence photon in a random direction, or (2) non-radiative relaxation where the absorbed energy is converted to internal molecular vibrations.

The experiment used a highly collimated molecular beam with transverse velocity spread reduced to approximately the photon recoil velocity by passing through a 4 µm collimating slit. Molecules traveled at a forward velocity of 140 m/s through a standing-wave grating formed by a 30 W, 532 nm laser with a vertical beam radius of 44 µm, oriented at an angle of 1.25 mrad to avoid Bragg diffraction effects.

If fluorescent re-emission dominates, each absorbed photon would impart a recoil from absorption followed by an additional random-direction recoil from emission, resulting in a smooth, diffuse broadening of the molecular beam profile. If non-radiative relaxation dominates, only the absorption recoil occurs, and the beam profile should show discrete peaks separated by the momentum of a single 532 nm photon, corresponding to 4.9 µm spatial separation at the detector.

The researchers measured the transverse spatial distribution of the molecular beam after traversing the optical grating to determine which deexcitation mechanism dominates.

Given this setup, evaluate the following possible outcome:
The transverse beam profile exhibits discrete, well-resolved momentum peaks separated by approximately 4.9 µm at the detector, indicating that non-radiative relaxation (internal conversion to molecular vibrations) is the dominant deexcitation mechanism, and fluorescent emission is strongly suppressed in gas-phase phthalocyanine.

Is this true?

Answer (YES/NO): YES